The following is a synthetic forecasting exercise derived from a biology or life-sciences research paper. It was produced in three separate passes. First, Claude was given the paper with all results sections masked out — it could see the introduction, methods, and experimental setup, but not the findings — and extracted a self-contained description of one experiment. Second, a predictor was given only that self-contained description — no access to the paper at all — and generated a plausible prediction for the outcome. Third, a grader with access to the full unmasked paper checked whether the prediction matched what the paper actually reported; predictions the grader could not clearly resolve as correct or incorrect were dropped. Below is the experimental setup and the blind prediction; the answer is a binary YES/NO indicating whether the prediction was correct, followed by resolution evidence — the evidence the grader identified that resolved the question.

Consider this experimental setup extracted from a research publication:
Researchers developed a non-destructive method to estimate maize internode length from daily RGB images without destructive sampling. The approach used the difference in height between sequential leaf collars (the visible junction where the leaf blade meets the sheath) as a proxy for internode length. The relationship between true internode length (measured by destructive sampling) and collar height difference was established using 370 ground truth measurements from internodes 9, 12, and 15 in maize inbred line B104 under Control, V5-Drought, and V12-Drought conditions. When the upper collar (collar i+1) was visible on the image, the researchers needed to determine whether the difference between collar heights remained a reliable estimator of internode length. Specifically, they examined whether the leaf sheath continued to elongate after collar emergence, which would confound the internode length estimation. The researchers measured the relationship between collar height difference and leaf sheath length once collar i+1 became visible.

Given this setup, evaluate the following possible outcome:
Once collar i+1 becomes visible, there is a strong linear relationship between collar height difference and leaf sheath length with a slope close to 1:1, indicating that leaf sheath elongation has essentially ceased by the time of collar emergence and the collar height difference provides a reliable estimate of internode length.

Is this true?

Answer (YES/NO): NO